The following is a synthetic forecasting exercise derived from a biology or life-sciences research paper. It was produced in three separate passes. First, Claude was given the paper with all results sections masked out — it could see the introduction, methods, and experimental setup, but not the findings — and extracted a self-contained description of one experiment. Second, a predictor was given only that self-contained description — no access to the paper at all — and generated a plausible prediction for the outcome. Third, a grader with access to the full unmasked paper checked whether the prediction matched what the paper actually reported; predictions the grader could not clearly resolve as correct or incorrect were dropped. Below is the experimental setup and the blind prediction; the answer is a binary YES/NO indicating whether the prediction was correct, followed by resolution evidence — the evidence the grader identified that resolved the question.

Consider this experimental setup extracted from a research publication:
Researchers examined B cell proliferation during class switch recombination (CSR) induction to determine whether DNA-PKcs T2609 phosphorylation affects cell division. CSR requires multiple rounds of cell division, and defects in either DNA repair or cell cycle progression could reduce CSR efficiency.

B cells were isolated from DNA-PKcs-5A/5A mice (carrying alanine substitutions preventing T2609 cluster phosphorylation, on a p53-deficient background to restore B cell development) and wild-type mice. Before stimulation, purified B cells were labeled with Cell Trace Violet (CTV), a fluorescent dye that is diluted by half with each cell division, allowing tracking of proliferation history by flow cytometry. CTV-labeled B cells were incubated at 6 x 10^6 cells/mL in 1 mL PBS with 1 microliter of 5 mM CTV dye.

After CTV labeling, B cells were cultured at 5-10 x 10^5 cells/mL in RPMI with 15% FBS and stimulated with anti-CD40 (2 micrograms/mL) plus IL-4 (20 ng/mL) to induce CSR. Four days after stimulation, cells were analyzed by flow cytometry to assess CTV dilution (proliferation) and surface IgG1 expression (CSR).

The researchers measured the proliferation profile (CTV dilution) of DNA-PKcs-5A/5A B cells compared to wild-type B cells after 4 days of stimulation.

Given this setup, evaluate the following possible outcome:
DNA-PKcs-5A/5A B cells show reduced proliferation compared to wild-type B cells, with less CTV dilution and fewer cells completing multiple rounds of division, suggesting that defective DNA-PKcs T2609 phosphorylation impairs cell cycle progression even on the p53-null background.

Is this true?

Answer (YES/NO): NO